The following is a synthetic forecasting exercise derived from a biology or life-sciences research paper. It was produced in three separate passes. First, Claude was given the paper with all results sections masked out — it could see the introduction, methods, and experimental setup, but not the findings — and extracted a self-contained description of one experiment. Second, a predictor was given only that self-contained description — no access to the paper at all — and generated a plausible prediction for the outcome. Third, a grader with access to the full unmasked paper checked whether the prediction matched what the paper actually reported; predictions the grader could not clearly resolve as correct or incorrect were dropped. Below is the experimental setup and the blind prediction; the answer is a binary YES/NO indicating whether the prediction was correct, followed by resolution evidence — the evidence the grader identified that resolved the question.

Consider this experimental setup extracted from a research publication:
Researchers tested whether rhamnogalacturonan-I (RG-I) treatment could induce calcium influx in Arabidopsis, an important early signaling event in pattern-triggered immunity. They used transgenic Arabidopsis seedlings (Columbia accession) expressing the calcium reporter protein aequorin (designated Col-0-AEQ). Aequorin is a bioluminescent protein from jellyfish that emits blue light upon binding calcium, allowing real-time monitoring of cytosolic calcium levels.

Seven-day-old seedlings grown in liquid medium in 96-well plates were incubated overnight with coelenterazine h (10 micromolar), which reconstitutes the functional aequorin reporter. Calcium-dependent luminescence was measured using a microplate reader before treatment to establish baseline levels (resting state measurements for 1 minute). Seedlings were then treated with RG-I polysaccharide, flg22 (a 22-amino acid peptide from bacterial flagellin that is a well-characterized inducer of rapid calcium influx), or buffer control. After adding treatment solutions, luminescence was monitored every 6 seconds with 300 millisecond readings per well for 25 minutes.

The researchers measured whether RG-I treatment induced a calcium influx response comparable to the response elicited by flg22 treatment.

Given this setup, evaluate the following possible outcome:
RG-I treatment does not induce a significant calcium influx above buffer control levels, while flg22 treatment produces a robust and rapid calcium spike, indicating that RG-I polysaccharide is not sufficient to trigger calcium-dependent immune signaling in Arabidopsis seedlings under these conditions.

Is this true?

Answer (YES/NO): YES